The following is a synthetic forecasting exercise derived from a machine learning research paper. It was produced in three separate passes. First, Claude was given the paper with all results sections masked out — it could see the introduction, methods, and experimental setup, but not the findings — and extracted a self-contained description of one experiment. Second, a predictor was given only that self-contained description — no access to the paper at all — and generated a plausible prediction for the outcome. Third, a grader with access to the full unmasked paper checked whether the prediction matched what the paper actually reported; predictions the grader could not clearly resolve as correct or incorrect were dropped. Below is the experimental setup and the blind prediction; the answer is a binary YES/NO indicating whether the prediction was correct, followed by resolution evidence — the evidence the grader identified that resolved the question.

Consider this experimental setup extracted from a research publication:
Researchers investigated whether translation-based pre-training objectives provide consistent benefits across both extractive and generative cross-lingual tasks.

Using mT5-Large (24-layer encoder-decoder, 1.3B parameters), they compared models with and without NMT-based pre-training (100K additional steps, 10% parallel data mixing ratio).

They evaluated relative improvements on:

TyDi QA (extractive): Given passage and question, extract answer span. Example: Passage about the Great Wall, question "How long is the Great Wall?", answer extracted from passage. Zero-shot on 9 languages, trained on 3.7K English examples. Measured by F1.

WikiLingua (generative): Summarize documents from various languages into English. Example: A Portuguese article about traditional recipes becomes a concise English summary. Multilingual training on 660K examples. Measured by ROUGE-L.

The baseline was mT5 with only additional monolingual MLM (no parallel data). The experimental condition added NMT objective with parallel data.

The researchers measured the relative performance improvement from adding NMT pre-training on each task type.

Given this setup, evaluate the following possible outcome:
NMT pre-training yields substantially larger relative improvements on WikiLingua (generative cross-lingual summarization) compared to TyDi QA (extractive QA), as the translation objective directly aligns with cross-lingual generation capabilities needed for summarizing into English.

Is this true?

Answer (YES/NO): NO